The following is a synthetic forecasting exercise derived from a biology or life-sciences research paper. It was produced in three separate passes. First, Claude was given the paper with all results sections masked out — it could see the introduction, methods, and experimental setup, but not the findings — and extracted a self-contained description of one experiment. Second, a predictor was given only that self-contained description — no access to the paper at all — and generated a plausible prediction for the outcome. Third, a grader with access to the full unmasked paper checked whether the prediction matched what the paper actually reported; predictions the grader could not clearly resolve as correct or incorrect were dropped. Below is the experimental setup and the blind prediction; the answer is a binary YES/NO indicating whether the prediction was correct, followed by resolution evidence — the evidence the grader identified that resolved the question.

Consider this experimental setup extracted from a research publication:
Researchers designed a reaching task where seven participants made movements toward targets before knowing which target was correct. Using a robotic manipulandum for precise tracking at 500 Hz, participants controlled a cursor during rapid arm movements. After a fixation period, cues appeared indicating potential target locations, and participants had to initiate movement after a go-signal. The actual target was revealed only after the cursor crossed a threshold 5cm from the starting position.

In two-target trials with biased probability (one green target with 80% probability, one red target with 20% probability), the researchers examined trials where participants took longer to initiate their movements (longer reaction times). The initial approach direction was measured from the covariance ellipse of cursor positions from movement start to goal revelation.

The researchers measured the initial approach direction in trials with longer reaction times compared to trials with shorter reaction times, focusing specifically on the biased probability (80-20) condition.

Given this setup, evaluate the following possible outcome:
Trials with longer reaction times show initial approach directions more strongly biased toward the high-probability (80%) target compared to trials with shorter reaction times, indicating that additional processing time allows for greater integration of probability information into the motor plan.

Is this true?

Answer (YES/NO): NO